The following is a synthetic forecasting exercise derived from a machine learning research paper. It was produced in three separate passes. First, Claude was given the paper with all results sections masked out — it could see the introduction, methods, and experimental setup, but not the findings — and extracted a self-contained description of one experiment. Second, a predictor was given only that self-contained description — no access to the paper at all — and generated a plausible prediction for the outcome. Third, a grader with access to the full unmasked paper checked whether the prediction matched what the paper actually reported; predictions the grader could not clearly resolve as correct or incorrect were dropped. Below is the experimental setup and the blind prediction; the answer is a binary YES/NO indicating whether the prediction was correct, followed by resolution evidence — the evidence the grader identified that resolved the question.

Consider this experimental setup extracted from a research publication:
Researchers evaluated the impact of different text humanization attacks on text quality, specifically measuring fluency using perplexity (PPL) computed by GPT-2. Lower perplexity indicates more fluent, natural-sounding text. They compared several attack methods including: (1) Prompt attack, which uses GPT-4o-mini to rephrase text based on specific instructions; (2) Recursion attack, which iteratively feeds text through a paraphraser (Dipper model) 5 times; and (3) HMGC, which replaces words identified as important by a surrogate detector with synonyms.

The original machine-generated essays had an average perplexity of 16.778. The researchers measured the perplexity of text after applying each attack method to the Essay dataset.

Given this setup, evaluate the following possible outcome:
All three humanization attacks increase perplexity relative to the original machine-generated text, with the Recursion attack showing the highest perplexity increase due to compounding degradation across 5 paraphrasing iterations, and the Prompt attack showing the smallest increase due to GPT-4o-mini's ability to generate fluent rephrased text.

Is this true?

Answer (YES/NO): NO